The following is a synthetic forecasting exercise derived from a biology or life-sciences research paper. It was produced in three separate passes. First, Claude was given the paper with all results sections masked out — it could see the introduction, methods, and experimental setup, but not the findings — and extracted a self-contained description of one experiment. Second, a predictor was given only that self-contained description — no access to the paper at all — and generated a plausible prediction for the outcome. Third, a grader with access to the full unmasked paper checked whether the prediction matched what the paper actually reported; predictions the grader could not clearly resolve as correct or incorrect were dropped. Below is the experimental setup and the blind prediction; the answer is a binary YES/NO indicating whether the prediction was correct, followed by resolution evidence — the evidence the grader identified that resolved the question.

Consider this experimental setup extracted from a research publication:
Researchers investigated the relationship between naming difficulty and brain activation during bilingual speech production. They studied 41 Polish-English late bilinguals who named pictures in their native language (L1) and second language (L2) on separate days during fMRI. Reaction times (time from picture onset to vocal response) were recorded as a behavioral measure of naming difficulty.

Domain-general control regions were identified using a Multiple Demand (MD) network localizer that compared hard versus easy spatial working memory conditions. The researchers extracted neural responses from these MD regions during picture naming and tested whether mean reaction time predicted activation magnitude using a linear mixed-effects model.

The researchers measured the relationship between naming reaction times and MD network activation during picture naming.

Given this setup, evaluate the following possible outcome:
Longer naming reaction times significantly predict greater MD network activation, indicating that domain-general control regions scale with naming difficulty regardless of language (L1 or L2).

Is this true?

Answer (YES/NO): YES